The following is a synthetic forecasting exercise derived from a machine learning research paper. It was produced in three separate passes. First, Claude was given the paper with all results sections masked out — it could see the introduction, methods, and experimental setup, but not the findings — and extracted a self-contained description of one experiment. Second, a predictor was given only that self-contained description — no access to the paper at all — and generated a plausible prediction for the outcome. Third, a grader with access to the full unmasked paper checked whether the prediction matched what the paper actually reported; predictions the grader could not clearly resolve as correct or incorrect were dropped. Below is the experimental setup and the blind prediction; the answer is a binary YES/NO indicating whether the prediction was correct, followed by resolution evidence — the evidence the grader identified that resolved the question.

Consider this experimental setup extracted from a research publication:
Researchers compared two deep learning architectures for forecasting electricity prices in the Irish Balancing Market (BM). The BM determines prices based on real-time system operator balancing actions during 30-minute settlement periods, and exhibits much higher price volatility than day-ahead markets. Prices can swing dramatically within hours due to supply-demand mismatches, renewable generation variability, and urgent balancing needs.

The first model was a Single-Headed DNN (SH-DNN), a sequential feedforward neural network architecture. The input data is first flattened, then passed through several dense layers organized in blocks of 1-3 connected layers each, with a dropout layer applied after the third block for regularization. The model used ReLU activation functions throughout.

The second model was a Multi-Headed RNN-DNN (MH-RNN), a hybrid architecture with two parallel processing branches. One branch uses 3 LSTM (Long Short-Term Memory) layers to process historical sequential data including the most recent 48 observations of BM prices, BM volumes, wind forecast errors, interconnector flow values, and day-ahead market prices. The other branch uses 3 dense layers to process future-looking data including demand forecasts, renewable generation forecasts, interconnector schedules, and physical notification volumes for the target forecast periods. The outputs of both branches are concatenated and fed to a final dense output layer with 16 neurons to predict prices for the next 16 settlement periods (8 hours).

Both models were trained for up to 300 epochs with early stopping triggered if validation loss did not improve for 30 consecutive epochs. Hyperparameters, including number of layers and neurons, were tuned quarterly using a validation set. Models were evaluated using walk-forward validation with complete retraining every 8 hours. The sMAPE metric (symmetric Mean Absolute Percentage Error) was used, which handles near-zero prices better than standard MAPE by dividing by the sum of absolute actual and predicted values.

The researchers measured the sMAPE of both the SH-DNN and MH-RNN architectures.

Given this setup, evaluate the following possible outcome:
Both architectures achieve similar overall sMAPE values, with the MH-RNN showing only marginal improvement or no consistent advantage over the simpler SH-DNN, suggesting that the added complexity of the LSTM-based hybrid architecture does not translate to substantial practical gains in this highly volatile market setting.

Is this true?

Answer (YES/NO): NO